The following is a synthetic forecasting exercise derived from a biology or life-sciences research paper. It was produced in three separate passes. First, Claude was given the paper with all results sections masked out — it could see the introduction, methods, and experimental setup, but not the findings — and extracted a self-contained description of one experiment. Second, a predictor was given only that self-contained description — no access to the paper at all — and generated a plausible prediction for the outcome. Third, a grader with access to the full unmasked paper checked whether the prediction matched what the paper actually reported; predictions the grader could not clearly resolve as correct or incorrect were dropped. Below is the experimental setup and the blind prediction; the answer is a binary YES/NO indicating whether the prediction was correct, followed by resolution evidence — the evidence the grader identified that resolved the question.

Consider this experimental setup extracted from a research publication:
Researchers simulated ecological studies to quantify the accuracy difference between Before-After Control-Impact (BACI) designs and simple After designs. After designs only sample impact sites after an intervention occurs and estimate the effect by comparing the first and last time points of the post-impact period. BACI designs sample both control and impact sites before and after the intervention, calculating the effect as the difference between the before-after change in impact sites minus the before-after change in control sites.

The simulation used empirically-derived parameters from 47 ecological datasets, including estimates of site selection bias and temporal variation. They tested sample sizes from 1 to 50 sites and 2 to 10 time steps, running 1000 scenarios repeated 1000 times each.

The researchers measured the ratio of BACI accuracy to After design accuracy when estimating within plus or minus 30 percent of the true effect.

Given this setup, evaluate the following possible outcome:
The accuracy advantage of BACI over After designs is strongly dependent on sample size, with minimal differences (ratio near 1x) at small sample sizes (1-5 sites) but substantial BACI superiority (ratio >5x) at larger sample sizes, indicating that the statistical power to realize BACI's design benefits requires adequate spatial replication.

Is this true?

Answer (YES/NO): NO